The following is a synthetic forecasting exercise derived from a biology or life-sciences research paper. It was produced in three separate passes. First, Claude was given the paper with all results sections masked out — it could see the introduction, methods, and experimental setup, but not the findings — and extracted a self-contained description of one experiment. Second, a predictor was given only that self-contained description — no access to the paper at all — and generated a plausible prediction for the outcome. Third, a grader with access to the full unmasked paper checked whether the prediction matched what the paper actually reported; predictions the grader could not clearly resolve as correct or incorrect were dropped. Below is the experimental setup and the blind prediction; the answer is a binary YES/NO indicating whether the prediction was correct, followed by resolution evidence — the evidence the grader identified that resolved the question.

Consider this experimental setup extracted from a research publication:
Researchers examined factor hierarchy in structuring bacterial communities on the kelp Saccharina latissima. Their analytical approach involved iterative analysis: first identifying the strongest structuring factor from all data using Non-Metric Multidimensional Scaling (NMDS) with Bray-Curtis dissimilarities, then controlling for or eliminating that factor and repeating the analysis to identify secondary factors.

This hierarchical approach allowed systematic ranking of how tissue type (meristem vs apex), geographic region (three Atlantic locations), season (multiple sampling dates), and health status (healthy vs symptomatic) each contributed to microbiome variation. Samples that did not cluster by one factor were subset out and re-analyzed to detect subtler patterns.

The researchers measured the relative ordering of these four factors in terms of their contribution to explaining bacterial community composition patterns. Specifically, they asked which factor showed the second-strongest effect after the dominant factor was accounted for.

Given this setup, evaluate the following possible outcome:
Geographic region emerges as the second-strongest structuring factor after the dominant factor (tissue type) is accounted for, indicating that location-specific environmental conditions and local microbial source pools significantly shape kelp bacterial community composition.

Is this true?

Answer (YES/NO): YES